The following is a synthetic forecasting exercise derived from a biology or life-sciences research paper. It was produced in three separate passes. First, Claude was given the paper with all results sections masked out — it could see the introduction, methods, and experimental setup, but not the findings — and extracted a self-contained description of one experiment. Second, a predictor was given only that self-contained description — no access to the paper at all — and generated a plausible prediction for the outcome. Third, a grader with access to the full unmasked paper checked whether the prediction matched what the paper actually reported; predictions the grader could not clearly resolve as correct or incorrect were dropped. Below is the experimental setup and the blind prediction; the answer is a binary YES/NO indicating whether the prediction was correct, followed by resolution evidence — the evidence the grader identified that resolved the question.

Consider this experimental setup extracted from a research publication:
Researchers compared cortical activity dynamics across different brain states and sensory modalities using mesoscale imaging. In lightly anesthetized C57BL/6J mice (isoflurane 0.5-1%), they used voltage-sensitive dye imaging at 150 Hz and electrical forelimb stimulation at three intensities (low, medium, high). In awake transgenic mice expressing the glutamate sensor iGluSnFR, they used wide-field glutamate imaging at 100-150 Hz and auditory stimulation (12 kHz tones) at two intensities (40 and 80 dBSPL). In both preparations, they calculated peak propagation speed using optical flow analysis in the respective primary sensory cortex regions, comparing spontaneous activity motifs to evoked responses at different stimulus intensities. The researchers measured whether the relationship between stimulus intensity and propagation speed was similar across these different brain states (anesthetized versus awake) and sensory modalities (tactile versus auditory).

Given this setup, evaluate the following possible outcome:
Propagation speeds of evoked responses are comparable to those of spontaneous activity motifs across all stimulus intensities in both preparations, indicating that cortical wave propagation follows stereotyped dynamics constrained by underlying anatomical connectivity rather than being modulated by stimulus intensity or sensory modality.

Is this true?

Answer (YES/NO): NO